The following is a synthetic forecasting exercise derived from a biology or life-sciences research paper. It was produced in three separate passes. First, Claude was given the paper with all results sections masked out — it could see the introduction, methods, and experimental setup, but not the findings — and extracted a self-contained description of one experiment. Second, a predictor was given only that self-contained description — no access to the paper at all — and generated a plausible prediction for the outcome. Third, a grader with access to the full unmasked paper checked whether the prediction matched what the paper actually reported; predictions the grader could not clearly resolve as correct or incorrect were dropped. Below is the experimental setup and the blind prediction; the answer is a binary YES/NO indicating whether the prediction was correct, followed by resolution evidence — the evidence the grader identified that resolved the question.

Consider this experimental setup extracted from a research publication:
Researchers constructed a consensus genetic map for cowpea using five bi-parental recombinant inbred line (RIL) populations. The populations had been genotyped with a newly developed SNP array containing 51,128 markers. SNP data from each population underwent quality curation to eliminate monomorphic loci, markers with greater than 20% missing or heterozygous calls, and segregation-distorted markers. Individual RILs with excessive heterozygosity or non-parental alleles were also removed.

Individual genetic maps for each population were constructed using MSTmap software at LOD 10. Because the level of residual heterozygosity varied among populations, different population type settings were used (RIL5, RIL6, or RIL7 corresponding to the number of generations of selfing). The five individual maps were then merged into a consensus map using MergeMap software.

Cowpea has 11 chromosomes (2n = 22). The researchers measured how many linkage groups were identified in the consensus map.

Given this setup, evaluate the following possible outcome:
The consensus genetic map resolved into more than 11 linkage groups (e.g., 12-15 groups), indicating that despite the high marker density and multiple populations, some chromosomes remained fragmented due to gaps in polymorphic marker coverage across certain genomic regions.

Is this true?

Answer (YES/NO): NO